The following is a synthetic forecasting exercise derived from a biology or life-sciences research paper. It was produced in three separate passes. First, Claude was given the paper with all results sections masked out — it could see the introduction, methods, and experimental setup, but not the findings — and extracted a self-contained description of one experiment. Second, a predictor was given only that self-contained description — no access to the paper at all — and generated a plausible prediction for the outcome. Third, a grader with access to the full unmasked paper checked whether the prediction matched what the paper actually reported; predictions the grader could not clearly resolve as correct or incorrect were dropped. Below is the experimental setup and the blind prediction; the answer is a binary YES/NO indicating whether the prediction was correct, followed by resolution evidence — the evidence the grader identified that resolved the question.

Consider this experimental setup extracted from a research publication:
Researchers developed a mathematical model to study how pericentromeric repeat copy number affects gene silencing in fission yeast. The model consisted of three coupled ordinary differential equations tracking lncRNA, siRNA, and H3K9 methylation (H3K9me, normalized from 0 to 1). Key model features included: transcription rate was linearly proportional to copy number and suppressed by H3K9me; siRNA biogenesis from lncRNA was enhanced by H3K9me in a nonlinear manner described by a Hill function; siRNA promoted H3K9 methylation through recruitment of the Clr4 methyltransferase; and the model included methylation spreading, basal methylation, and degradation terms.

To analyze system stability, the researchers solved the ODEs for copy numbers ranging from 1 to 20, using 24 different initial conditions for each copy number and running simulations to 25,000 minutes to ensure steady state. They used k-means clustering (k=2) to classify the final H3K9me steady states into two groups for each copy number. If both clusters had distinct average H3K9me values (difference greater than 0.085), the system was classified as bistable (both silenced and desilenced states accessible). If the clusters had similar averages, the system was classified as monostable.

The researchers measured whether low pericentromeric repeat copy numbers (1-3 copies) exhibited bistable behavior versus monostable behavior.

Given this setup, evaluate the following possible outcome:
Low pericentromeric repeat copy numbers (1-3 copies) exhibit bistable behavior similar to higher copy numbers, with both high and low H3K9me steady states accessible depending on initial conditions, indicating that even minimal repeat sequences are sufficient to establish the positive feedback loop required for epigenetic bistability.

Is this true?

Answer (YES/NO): NO